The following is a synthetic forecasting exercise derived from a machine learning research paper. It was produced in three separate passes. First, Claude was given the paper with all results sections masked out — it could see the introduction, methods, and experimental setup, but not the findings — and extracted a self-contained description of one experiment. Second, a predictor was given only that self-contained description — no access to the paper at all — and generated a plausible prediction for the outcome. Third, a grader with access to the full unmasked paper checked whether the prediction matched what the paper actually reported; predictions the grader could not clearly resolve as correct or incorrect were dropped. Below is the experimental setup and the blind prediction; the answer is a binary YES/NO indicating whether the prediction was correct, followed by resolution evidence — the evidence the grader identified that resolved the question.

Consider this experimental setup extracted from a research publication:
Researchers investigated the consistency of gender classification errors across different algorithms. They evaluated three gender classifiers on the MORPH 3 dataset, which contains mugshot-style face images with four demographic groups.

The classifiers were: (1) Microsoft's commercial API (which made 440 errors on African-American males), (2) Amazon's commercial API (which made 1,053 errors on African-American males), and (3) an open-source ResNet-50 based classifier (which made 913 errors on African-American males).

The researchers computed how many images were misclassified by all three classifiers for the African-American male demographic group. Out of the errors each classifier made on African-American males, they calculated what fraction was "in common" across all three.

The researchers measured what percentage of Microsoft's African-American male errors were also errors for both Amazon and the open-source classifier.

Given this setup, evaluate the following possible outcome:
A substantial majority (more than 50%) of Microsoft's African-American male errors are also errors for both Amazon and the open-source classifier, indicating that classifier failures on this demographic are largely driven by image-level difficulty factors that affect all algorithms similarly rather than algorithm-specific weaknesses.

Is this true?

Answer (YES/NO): NO